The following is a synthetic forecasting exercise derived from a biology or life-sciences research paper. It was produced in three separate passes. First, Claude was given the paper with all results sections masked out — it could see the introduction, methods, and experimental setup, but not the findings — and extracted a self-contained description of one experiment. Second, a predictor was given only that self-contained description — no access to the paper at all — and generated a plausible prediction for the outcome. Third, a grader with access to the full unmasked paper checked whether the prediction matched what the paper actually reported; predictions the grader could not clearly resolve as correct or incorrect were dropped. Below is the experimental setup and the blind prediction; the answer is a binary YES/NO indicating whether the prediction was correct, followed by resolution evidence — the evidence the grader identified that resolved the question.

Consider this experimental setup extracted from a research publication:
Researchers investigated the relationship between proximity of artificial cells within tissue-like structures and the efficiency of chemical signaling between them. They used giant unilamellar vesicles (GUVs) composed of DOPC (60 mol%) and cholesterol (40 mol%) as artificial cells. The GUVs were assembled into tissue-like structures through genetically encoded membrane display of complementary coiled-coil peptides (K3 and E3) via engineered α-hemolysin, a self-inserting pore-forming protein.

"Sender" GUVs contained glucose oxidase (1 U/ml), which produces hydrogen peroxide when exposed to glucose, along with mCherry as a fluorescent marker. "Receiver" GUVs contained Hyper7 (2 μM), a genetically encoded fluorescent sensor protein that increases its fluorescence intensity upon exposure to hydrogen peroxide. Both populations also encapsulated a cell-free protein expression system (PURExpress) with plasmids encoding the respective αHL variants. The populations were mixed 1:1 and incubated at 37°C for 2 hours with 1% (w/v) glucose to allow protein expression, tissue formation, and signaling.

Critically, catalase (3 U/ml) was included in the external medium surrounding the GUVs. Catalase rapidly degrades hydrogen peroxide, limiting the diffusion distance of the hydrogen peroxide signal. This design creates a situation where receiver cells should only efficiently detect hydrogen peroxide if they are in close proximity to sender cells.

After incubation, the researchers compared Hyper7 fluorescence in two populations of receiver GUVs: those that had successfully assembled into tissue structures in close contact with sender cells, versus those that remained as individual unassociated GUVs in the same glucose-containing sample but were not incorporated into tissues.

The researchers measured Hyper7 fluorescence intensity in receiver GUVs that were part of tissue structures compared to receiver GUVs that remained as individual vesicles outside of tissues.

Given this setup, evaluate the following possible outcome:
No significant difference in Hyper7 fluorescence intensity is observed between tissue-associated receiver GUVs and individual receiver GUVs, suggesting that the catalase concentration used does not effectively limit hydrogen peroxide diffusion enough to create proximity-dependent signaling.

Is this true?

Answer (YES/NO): NO